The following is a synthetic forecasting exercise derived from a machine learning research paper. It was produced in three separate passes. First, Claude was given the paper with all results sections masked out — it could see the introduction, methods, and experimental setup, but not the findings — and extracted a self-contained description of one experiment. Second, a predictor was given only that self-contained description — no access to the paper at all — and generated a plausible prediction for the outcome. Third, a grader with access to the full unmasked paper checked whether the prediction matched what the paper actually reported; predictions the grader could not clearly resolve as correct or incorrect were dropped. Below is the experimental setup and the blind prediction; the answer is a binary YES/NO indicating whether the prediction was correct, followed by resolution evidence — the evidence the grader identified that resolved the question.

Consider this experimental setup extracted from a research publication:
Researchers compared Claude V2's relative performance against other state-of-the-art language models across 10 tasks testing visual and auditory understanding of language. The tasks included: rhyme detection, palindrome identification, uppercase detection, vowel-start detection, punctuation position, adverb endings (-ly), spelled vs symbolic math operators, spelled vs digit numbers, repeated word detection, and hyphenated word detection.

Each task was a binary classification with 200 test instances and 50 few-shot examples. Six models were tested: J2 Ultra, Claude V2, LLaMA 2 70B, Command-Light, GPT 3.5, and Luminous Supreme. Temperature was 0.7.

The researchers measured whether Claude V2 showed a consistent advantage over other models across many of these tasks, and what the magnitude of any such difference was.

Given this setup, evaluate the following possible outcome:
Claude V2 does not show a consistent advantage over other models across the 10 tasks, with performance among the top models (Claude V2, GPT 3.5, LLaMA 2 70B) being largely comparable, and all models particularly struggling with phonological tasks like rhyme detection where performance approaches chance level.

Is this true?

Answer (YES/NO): NO